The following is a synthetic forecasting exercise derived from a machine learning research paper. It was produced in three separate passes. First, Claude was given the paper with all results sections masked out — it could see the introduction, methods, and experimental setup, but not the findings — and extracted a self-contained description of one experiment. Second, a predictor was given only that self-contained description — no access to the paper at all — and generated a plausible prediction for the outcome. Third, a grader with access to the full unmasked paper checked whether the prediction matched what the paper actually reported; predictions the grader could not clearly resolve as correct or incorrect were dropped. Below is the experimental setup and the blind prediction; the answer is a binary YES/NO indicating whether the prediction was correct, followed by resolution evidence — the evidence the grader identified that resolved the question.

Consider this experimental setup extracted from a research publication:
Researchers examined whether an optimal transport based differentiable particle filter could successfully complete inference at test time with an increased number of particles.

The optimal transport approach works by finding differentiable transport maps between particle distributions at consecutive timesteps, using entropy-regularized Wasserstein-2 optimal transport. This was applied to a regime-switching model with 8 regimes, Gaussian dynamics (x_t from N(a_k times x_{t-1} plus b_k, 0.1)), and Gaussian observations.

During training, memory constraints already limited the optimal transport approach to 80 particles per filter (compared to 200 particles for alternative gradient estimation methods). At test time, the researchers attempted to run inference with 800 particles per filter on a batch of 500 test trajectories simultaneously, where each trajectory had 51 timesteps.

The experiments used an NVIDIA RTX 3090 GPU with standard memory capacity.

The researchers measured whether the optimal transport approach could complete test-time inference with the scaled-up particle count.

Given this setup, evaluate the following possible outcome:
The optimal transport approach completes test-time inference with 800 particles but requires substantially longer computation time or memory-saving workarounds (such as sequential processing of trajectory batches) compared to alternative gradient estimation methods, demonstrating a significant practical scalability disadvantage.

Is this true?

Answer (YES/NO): NO